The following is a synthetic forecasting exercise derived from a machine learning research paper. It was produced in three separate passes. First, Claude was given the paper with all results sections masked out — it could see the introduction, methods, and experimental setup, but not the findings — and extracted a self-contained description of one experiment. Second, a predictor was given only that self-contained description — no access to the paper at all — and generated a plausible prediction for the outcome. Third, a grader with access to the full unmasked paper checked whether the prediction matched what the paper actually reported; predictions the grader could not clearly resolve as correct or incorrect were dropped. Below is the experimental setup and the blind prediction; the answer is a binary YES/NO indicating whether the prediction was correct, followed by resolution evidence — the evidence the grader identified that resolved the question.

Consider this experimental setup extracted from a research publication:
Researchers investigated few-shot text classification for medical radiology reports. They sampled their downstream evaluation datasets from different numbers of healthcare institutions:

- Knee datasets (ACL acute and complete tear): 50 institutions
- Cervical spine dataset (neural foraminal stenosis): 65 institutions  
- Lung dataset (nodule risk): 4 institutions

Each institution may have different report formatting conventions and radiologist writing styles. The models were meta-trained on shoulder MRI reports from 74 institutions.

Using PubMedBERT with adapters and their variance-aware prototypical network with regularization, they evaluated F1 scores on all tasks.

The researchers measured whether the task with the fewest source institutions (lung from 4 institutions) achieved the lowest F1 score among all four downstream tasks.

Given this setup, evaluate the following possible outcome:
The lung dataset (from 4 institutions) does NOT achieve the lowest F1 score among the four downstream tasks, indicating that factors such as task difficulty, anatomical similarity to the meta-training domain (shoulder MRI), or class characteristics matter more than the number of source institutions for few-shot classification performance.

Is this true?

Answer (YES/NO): NO